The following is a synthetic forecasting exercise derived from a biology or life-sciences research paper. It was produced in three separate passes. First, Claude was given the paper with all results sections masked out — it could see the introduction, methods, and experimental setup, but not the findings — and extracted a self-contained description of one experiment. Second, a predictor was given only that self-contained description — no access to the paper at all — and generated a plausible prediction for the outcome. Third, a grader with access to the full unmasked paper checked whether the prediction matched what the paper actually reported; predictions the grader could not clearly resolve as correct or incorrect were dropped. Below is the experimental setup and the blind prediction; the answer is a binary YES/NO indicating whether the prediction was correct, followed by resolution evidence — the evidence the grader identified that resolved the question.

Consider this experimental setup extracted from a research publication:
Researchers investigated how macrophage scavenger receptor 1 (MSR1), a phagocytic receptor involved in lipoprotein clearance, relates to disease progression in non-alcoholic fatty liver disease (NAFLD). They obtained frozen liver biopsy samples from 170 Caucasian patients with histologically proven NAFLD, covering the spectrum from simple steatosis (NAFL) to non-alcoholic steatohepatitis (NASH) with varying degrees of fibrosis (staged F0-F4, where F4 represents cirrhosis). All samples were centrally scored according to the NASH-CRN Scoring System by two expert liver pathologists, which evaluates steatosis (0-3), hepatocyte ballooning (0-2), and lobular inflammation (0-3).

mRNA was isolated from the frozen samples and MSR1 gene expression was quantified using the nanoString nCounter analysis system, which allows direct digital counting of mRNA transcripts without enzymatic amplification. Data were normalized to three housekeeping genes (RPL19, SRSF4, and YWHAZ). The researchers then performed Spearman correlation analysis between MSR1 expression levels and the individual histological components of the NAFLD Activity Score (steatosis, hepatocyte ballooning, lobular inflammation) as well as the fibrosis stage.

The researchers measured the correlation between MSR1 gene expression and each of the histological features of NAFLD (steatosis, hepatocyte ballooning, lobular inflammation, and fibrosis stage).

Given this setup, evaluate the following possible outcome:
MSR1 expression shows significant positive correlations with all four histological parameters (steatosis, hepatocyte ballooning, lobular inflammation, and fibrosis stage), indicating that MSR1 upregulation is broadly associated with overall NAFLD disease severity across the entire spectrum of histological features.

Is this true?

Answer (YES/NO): NO